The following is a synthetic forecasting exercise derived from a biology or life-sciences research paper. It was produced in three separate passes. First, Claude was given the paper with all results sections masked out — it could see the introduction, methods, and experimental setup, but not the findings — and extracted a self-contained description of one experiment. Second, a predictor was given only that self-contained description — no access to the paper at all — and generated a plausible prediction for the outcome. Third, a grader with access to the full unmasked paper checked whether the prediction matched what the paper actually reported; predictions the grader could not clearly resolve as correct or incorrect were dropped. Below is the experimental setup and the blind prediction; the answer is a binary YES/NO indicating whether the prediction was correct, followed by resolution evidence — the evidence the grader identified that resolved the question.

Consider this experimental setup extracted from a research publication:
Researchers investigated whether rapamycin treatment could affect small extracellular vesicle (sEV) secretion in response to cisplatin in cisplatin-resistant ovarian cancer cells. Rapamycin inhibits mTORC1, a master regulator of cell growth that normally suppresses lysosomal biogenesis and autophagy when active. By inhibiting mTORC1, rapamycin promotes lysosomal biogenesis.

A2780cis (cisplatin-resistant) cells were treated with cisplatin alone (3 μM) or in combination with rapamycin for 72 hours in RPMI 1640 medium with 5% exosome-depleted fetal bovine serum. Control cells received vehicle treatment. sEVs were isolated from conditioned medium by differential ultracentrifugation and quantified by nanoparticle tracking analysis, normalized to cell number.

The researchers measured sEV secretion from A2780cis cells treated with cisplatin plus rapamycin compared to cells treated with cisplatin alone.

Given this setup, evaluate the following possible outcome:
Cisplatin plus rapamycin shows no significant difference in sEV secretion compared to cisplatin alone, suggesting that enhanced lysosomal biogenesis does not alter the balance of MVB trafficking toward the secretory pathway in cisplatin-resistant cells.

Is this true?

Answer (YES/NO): NO